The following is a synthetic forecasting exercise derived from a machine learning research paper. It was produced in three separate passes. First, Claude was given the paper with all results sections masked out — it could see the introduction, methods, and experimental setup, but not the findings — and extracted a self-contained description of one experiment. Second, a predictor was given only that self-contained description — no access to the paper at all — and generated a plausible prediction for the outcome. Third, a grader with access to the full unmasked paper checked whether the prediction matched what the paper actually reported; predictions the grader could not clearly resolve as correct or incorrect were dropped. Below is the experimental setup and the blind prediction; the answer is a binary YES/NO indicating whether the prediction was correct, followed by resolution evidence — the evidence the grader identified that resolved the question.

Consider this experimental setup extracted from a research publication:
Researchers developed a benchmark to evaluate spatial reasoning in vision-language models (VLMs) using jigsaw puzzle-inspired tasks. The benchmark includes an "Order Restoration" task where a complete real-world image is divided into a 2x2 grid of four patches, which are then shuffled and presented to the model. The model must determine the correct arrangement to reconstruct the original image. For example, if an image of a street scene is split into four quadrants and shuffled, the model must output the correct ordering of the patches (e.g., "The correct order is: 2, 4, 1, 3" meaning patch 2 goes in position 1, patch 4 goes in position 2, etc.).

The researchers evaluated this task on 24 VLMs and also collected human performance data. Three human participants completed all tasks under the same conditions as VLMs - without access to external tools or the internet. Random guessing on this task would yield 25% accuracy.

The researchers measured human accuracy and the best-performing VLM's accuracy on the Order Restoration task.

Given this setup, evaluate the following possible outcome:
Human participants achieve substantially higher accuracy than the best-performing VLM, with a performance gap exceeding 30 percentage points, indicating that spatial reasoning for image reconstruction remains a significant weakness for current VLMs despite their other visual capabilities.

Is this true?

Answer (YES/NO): NO